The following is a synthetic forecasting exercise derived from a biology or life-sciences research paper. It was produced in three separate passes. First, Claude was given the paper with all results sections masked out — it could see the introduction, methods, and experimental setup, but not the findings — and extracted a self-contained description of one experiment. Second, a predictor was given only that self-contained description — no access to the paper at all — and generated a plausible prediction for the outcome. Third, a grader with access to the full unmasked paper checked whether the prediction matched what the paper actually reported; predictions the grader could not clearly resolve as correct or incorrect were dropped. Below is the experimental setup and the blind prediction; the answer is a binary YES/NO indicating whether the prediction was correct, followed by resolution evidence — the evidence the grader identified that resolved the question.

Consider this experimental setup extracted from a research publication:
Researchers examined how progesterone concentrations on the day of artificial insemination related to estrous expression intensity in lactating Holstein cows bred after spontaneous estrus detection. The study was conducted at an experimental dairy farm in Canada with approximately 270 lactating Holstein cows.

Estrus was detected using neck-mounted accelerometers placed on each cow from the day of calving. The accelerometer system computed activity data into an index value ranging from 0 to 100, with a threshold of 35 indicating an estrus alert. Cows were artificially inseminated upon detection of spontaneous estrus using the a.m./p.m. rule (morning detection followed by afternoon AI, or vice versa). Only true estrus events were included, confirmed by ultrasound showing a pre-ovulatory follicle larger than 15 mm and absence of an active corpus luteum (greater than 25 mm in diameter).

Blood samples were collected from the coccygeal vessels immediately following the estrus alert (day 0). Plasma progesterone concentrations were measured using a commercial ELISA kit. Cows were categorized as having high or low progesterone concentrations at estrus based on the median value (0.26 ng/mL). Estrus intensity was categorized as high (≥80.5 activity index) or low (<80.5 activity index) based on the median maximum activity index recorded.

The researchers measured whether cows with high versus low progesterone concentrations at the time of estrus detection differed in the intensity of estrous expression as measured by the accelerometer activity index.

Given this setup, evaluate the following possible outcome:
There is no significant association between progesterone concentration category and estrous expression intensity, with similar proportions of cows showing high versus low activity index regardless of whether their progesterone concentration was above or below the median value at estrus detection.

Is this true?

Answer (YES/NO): NO